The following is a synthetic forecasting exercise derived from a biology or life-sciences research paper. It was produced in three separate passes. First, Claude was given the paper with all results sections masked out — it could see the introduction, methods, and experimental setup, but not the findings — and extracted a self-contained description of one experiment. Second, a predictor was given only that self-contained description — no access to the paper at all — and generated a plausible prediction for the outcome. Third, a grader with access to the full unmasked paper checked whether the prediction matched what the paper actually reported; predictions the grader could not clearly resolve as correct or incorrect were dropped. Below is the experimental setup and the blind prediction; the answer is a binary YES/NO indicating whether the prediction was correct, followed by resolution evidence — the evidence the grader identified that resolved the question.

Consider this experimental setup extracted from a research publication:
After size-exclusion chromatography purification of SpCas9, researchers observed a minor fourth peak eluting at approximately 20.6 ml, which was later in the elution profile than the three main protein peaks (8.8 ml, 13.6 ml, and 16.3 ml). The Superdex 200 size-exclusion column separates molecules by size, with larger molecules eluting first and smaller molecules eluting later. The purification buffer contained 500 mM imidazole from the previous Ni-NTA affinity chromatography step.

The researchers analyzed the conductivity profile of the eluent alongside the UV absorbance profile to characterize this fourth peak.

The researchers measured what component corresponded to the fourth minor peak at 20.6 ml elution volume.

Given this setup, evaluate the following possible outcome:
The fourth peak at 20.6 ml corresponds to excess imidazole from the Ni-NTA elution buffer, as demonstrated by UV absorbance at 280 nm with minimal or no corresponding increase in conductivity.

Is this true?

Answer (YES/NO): NO